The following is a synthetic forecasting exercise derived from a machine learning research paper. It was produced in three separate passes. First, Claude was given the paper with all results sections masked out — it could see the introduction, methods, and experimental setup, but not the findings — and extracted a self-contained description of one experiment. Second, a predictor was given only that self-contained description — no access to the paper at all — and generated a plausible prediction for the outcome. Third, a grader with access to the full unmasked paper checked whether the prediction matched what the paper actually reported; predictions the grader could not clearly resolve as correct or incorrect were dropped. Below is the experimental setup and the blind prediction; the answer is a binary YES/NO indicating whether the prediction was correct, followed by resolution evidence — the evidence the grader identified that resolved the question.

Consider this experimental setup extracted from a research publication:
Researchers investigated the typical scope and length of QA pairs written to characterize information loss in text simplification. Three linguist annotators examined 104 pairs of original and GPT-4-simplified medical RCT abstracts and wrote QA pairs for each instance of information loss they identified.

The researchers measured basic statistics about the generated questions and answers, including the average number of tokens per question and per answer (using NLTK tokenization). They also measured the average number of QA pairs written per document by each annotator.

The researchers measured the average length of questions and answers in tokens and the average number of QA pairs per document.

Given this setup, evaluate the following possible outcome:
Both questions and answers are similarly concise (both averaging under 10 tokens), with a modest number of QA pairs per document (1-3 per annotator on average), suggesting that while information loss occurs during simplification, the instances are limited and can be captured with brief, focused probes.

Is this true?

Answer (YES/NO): NO